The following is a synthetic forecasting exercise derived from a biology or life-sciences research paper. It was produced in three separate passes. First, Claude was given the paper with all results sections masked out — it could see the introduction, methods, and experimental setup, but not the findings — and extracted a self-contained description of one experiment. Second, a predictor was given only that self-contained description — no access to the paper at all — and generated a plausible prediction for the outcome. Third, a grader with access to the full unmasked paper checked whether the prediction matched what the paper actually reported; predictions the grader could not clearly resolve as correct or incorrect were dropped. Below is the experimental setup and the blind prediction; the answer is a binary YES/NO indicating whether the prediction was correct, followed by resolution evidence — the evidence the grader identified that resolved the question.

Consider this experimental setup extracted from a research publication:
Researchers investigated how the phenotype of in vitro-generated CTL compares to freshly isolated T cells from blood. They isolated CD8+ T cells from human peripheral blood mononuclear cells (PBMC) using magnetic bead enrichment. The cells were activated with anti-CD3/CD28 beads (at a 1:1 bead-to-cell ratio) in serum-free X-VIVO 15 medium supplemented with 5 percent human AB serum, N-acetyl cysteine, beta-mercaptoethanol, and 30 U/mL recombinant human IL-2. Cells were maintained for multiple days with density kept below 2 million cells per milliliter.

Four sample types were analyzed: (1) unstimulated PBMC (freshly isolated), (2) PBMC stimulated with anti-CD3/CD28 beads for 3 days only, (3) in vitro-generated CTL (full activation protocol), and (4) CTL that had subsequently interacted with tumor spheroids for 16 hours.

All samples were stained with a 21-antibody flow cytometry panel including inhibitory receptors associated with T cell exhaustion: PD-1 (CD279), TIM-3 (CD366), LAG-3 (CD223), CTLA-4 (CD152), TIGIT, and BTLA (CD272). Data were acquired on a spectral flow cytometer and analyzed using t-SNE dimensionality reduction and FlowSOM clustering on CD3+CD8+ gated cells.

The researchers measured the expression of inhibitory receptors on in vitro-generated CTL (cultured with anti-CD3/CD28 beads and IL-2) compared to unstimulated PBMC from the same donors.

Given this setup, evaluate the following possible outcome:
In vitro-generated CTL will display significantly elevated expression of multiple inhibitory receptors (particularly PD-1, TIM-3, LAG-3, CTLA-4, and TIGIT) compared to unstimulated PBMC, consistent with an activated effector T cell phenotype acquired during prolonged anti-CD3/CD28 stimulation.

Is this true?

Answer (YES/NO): NO